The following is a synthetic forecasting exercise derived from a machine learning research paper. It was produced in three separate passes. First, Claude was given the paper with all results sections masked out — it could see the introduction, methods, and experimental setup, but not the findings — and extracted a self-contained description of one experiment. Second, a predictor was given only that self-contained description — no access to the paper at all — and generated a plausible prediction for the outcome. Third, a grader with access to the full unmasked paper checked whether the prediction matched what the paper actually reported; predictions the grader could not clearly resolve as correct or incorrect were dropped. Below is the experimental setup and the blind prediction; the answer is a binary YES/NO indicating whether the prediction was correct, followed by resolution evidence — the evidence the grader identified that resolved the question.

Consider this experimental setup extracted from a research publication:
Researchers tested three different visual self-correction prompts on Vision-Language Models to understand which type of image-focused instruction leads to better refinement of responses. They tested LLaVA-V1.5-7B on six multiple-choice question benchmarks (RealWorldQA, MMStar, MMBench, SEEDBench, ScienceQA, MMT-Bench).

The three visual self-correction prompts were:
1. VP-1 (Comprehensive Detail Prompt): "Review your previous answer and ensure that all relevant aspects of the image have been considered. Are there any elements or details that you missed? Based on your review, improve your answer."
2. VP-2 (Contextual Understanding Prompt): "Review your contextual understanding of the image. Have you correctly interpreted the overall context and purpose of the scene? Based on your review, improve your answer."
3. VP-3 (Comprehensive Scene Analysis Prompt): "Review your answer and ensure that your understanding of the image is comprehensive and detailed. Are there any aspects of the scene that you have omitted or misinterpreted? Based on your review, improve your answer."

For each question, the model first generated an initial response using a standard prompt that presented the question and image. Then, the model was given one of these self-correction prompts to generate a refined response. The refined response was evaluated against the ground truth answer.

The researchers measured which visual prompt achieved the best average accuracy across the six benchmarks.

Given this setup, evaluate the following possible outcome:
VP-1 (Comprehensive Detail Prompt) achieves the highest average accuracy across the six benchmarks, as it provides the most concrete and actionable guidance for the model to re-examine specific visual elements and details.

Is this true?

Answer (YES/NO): YES